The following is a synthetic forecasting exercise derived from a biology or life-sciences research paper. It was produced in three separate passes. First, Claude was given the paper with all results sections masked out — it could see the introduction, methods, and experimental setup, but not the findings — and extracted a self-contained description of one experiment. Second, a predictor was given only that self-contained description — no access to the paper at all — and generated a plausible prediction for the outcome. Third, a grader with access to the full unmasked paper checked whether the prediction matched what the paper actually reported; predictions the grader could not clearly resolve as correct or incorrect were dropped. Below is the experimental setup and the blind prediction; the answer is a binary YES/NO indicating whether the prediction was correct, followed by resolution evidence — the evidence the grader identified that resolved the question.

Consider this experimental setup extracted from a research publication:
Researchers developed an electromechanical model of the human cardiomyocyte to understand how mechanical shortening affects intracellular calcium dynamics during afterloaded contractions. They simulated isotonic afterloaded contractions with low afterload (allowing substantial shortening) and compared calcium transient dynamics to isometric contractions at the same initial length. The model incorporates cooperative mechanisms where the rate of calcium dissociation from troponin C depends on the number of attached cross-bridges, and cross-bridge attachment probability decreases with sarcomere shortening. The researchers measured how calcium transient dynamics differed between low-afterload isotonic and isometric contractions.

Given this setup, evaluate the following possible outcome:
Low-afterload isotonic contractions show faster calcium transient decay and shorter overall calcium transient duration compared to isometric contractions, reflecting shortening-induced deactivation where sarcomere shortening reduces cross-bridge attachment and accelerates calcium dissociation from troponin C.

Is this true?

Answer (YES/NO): NO